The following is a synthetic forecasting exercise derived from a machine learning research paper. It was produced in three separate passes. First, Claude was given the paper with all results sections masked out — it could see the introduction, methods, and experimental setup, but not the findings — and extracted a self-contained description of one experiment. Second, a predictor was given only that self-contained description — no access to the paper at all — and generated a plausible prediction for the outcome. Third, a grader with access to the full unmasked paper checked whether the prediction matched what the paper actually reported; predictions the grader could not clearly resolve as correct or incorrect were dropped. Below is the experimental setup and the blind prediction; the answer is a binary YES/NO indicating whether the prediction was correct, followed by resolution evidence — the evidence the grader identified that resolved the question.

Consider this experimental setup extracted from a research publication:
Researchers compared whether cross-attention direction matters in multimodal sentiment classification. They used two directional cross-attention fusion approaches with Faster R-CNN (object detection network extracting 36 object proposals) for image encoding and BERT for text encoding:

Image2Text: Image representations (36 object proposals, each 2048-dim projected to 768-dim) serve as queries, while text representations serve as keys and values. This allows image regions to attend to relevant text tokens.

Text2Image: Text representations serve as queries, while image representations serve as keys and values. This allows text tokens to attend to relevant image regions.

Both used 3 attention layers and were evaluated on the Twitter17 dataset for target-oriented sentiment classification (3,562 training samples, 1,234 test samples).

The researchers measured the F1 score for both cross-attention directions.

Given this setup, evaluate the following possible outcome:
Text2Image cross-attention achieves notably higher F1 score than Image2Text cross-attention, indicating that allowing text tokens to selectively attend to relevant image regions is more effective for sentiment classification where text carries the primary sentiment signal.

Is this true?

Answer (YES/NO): NO